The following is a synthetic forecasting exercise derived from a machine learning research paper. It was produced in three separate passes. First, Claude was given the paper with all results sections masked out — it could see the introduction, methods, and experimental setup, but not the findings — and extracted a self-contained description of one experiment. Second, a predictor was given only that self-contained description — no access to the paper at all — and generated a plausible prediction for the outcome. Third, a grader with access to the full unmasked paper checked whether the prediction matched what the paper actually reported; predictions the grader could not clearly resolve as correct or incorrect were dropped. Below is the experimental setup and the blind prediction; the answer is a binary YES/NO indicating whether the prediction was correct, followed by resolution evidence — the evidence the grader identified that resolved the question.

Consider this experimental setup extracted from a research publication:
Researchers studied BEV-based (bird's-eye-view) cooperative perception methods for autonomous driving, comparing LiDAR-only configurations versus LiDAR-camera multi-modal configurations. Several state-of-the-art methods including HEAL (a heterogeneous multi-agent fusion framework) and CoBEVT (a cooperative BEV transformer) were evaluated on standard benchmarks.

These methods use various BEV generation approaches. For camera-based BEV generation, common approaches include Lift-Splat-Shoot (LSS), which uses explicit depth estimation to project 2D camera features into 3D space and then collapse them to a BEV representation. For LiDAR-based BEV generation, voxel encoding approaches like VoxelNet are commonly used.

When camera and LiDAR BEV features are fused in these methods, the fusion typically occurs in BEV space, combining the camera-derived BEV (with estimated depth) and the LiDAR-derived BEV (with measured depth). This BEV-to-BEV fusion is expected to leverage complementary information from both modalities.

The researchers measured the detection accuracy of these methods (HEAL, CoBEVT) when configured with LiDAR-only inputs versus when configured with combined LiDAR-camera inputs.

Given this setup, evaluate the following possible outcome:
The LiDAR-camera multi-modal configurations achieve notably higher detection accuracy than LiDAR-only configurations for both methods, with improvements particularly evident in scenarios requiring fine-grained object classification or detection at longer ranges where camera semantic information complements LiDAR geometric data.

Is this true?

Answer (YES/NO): NO